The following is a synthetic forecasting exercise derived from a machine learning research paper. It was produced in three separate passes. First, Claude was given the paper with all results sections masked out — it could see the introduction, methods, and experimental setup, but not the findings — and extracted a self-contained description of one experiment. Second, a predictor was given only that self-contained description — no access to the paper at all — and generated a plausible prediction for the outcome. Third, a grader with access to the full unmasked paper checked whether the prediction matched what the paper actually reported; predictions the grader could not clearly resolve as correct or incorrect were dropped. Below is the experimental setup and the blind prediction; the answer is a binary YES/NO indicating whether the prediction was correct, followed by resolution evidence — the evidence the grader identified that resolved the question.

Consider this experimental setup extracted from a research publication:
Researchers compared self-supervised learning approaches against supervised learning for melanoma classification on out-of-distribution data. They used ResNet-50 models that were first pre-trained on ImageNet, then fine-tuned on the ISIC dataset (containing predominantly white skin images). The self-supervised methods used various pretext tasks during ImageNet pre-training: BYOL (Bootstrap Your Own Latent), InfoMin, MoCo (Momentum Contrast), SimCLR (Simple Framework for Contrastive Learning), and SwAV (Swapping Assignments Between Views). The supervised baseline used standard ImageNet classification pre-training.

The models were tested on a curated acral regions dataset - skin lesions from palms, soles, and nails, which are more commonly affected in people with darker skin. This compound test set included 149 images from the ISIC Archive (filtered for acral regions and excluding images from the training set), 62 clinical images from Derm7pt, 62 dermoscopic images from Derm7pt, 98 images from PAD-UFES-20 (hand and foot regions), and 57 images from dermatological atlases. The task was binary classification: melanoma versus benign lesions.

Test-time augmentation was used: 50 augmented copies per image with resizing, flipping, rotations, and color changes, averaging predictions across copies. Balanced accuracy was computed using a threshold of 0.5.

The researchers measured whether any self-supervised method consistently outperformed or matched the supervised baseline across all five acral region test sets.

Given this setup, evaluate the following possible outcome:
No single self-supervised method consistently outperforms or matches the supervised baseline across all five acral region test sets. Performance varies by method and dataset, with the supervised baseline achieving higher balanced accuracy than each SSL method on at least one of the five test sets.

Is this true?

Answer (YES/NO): NO